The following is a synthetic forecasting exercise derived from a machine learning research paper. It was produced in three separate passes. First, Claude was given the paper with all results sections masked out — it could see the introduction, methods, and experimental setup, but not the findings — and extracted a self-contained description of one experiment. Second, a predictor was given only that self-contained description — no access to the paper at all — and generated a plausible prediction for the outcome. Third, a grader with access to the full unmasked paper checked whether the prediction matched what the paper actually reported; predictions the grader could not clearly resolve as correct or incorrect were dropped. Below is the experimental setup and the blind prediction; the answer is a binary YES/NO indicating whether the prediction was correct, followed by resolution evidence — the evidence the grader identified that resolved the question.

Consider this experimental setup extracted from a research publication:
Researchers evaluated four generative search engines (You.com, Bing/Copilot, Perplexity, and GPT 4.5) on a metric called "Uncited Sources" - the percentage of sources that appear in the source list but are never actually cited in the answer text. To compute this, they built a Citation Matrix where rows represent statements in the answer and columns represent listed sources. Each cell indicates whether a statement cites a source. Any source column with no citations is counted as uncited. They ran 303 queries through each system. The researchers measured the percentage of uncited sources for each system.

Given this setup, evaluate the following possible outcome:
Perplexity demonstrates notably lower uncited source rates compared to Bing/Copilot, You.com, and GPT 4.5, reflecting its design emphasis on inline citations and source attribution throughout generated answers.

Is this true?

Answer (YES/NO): NO